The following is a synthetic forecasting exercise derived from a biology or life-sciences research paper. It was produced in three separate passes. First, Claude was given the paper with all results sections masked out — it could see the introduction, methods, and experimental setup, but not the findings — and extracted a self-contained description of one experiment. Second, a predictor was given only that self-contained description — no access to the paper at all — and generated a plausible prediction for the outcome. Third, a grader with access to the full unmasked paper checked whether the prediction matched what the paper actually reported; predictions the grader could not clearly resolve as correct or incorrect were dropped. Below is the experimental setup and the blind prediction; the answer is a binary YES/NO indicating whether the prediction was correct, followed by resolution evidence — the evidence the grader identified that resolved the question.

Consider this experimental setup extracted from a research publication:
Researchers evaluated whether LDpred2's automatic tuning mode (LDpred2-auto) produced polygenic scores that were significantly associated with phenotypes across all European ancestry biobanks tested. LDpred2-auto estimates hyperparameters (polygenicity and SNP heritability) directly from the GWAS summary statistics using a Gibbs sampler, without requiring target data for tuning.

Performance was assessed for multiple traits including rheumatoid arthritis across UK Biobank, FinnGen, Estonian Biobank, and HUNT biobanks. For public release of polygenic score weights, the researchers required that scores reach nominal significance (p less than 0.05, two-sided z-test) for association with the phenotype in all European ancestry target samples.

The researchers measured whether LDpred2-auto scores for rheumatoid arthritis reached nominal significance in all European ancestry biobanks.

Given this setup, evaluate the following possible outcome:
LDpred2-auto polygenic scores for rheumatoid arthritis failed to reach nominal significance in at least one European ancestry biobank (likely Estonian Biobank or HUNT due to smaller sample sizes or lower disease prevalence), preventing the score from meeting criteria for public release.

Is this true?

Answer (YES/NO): YES